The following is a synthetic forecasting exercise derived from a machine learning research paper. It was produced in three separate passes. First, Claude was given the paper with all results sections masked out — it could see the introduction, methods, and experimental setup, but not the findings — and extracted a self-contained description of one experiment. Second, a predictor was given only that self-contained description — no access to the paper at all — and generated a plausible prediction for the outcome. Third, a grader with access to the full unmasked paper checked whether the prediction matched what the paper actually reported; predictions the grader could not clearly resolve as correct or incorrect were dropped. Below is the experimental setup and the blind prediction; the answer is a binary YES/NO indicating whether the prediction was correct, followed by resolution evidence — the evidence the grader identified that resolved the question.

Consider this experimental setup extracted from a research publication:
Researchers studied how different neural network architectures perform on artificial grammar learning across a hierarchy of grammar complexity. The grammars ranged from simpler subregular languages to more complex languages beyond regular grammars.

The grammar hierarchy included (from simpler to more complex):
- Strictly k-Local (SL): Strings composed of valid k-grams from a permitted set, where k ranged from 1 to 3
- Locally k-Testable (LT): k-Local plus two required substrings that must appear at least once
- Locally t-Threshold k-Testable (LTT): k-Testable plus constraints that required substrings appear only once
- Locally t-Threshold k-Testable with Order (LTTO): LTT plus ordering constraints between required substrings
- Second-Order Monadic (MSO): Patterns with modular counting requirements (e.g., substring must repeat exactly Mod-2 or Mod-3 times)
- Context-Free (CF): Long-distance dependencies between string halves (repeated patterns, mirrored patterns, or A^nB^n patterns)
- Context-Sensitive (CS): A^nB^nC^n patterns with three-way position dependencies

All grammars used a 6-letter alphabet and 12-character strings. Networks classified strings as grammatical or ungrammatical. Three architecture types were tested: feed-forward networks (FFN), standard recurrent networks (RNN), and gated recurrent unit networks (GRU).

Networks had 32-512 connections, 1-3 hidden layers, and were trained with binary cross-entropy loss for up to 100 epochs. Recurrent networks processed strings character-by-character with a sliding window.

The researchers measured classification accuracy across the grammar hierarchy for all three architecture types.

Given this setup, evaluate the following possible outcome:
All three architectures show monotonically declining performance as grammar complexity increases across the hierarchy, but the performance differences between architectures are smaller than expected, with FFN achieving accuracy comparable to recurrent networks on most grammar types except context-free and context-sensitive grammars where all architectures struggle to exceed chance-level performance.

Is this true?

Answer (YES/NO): NO